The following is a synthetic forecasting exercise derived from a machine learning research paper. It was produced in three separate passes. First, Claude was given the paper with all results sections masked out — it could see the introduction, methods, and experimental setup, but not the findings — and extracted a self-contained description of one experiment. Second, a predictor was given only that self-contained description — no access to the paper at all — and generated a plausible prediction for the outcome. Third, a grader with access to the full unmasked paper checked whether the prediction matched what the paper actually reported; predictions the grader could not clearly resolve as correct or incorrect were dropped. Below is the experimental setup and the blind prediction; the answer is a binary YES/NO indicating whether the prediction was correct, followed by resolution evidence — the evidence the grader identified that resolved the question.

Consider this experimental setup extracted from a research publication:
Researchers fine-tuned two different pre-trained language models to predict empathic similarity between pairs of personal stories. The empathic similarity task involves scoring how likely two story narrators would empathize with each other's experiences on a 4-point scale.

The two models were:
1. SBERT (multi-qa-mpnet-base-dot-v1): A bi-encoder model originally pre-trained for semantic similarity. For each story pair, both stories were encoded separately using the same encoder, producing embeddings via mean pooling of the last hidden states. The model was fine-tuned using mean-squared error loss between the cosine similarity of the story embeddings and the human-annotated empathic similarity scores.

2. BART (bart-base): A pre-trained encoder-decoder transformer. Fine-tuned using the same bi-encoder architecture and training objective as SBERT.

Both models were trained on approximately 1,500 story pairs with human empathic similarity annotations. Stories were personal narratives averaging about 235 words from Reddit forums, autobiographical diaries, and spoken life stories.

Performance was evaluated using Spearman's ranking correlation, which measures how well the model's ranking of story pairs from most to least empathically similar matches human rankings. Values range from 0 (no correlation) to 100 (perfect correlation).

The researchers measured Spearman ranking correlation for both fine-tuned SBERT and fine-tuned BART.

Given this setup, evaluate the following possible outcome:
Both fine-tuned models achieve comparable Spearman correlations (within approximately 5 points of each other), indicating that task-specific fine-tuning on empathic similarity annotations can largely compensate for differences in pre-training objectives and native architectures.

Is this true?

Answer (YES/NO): NO